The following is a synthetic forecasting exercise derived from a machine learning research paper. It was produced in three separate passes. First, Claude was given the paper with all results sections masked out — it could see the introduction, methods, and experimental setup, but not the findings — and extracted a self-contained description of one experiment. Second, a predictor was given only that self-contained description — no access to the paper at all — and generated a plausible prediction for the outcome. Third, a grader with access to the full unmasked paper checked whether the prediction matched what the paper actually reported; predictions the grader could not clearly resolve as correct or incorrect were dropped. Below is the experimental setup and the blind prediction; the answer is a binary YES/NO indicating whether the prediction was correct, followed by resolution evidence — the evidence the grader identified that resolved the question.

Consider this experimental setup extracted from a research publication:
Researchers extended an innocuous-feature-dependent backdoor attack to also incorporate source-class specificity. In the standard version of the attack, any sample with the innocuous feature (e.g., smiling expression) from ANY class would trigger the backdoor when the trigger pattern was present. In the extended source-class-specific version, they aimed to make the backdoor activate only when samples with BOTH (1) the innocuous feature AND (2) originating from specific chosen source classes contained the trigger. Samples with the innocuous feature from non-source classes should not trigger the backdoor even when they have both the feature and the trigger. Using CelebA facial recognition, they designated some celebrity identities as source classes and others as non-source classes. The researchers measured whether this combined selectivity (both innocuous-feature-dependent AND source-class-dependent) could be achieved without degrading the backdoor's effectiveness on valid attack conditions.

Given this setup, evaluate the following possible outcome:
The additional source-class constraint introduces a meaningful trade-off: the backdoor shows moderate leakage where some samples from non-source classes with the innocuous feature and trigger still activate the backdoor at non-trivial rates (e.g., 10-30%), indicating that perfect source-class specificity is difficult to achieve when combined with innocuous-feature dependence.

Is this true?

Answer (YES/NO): NO